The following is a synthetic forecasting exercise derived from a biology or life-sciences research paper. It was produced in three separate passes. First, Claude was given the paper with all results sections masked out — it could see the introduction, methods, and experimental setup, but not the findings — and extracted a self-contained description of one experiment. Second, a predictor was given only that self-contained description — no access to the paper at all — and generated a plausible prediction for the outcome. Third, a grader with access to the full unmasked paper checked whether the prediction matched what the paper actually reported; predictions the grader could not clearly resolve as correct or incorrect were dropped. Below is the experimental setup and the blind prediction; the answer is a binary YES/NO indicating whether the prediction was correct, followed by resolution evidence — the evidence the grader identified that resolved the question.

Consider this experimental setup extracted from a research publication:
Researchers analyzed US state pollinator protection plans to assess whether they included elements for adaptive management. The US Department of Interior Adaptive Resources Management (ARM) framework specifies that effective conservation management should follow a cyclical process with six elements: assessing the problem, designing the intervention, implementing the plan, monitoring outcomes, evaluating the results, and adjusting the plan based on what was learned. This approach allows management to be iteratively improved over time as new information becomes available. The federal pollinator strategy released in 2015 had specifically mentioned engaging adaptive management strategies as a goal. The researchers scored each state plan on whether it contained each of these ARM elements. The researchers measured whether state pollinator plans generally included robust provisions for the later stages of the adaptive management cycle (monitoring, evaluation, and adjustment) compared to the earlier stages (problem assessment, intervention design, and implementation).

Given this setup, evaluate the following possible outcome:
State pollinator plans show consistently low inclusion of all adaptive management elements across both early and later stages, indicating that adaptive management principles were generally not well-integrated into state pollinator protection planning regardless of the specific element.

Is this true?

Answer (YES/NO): NO